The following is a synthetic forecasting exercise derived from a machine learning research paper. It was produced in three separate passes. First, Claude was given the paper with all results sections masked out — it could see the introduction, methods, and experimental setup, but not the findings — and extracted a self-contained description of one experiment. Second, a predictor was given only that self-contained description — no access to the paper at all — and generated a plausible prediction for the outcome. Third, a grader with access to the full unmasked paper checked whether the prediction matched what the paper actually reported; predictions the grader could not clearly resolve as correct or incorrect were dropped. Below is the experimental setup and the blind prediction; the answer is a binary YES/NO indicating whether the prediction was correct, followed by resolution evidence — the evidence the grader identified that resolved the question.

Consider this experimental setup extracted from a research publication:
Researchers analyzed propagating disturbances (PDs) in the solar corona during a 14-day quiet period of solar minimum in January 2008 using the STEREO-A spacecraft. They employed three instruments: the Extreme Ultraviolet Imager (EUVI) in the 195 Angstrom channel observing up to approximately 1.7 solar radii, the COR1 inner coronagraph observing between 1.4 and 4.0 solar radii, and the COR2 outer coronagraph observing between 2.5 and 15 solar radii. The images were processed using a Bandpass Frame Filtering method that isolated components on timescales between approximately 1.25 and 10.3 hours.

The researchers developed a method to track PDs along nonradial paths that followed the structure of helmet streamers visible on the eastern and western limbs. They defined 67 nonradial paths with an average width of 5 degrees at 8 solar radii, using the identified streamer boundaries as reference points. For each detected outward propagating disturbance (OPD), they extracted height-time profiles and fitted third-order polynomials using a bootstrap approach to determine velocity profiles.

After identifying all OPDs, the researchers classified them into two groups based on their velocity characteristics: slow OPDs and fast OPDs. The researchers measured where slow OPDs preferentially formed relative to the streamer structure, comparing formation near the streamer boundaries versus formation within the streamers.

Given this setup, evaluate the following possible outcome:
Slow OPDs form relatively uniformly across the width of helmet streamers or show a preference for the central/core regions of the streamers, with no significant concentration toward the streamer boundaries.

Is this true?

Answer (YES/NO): NO